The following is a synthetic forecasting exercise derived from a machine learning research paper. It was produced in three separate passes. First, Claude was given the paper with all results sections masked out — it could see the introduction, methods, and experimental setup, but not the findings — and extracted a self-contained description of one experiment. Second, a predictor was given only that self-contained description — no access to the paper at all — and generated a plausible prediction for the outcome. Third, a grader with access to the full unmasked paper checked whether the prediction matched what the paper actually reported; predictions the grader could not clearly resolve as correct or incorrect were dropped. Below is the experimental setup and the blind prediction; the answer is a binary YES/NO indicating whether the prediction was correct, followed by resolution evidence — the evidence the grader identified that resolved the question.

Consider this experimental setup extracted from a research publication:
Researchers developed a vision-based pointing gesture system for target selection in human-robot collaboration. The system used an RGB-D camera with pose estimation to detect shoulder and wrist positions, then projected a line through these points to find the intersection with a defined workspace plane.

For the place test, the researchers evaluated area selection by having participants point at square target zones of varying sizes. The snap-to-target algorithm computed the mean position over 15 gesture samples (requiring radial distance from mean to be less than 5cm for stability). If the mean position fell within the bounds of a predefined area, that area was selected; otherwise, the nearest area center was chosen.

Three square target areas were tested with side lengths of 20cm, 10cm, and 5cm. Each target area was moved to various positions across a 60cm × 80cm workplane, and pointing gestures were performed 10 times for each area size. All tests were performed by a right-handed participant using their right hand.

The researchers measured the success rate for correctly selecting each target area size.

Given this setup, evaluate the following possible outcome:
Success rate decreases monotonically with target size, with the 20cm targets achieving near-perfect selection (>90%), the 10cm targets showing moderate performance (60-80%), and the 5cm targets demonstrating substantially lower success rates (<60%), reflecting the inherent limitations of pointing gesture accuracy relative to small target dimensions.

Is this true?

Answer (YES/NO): YES